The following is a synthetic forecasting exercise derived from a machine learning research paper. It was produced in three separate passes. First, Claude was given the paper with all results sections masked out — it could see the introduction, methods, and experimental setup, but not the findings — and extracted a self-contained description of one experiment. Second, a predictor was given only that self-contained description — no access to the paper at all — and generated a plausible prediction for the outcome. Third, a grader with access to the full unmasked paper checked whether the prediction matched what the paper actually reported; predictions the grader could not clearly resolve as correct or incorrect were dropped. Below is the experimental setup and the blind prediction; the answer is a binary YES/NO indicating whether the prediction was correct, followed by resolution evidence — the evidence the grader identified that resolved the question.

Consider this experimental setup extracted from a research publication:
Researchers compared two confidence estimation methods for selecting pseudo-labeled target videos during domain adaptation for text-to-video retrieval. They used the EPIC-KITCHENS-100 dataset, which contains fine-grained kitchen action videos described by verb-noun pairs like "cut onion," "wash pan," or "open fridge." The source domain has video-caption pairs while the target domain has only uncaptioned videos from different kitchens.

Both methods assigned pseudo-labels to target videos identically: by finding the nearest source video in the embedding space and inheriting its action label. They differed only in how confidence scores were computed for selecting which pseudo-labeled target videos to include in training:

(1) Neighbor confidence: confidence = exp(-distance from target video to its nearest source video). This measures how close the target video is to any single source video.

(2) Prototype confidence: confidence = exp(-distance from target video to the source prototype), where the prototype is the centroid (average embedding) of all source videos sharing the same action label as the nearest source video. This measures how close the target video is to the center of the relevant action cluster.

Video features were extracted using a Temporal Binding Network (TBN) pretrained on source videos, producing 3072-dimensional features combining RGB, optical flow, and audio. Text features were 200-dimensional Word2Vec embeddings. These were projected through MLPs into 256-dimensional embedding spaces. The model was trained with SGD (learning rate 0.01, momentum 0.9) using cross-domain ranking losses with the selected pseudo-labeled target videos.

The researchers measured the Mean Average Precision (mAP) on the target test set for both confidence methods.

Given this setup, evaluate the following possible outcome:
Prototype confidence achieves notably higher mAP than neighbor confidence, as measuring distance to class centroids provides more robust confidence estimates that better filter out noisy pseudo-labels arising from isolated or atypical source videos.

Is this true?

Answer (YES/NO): YES